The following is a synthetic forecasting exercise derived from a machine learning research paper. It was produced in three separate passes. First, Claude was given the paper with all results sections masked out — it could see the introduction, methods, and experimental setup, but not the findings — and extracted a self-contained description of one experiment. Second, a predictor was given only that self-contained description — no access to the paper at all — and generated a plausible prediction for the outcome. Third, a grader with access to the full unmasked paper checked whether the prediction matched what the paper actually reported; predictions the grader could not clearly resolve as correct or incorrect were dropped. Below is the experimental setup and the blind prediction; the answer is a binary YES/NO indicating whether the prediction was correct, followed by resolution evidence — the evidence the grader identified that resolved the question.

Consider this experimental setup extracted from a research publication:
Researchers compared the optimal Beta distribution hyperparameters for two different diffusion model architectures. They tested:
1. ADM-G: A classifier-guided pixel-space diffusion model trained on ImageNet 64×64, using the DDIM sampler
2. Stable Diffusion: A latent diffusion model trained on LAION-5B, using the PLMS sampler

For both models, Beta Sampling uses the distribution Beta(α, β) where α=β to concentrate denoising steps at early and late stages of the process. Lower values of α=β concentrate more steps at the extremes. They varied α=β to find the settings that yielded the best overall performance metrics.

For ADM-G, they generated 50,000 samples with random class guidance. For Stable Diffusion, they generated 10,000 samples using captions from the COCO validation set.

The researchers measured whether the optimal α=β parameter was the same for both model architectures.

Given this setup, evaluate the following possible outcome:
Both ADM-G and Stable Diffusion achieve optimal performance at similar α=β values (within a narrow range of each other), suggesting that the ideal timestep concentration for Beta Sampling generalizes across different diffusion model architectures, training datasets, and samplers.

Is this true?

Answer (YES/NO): NO